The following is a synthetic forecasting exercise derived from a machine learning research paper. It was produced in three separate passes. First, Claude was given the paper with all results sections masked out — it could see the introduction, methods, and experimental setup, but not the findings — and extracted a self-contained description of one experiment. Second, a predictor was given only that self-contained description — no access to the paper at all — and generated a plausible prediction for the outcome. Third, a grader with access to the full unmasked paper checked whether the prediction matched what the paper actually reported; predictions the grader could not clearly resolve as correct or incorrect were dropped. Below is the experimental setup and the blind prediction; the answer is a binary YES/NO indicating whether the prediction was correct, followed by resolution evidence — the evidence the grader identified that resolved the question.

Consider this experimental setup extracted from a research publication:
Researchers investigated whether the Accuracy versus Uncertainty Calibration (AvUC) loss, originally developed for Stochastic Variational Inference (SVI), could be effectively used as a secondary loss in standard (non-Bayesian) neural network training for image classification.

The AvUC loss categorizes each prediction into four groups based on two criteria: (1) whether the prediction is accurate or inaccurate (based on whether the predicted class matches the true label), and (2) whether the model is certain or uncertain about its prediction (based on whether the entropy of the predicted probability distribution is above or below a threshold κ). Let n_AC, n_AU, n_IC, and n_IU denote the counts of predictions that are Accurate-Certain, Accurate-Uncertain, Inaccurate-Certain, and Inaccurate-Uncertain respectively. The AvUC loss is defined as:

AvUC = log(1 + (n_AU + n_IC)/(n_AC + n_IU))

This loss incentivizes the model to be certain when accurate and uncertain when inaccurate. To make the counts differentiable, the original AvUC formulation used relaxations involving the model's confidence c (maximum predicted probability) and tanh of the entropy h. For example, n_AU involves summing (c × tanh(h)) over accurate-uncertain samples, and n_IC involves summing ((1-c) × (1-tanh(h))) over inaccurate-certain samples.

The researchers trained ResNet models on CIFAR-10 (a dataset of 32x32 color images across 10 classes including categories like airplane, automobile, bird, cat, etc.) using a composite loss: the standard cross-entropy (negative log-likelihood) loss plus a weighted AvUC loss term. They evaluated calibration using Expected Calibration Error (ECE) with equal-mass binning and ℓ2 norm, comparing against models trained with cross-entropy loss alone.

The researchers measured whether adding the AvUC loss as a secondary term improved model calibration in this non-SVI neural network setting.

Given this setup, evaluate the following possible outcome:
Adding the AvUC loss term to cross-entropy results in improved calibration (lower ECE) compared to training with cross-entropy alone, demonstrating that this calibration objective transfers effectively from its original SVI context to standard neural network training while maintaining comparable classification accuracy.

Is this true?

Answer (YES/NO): NO